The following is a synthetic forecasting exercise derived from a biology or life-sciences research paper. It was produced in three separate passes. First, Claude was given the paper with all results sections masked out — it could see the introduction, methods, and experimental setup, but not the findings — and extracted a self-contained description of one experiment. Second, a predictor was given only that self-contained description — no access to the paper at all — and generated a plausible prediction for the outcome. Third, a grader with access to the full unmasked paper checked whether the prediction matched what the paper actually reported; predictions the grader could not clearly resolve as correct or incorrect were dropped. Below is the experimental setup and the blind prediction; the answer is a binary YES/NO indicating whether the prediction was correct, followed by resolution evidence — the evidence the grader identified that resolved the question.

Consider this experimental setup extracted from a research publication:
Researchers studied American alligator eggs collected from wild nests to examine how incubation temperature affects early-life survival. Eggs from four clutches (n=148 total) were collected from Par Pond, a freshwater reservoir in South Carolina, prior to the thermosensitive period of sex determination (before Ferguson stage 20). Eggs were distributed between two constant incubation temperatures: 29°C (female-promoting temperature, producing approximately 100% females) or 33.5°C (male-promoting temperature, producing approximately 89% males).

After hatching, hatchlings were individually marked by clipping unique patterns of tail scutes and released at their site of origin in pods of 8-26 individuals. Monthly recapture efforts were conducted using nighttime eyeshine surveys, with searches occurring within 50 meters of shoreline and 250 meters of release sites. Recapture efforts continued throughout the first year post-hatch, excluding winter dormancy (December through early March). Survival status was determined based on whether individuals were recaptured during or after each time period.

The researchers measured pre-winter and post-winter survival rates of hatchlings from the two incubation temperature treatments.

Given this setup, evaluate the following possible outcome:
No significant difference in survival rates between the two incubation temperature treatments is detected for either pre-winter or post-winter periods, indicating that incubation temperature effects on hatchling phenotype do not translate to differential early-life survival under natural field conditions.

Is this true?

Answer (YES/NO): NO